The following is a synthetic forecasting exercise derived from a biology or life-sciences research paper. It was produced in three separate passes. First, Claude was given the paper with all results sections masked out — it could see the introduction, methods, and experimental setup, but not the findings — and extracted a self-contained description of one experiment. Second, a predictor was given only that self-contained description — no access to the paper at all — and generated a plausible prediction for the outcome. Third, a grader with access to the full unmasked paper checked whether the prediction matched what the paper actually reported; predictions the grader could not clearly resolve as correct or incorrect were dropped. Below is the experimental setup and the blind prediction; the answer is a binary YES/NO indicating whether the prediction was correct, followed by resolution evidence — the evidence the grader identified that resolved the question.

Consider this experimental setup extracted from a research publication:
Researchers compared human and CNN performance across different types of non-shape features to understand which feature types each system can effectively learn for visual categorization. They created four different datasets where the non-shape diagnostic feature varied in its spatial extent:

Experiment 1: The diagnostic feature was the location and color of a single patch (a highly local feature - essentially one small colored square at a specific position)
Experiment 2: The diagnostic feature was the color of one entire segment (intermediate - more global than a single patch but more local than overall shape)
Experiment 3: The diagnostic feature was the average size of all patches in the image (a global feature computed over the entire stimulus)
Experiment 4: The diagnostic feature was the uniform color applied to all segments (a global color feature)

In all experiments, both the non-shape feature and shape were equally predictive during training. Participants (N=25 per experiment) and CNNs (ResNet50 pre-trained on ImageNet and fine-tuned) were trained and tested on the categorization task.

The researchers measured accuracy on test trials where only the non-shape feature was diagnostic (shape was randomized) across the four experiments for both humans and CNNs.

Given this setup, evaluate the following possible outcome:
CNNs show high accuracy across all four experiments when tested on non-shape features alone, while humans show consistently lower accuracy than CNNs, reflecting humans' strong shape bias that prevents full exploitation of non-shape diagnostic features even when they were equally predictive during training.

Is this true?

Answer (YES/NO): NO